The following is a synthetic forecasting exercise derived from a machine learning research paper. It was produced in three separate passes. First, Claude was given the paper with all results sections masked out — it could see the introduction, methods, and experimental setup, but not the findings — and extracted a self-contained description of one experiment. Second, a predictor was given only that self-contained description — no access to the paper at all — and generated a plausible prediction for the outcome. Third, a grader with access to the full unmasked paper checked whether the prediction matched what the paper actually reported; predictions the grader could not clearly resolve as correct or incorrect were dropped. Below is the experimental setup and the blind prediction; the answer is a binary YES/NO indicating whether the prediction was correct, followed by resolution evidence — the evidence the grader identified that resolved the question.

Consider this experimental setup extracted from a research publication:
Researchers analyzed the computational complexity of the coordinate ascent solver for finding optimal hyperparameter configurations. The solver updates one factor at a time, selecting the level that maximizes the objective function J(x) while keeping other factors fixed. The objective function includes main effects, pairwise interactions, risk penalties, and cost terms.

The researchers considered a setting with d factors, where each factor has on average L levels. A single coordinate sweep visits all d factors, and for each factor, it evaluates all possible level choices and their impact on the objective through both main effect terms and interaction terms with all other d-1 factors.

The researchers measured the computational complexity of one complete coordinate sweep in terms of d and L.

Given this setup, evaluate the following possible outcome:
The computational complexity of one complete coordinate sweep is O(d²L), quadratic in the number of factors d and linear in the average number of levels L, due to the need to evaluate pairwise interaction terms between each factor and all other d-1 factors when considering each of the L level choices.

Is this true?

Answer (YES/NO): YES